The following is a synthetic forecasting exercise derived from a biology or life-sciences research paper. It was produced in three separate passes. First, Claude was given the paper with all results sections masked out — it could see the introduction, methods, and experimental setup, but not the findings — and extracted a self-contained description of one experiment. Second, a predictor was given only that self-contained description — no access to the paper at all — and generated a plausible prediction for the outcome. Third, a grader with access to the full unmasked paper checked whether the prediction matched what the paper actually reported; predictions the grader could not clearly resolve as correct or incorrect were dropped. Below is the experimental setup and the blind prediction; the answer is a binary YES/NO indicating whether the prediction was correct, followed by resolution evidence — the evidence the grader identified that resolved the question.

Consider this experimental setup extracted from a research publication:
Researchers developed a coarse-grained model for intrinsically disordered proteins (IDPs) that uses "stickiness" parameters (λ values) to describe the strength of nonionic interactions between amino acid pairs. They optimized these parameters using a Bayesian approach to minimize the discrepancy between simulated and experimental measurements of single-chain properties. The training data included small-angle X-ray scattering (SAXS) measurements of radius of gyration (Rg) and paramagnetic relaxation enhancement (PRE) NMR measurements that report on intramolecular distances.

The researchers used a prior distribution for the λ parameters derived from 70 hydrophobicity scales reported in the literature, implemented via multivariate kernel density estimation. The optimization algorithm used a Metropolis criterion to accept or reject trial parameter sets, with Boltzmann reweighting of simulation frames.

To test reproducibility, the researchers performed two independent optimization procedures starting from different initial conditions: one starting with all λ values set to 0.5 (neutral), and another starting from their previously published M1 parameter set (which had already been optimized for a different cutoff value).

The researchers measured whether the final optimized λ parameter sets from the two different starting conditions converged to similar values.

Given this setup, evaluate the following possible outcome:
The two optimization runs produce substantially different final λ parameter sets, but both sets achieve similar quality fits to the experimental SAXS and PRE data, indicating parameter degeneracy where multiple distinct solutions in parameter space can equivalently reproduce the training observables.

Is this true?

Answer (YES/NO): NO